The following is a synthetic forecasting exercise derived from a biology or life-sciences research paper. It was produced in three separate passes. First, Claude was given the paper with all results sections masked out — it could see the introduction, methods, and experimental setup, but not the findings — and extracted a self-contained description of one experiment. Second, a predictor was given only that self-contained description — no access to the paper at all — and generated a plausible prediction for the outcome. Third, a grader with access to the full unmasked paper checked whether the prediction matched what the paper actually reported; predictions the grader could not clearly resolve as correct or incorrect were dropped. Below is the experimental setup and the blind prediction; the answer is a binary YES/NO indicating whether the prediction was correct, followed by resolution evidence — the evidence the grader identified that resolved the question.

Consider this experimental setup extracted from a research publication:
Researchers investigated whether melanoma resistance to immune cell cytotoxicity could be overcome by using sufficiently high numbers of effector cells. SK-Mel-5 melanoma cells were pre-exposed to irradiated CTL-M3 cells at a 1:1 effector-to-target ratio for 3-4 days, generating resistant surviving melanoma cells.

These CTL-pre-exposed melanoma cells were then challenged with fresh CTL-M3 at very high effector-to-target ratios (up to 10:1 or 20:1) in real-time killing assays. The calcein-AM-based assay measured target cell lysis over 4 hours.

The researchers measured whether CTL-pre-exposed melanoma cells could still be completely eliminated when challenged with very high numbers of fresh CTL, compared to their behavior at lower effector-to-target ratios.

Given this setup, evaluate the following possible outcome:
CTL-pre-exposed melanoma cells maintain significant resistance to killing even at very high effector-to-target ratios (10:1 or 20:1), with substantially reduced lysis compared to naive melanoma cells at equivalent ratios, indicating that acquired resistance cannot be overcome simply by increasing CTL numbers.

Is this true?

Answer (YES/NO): YES